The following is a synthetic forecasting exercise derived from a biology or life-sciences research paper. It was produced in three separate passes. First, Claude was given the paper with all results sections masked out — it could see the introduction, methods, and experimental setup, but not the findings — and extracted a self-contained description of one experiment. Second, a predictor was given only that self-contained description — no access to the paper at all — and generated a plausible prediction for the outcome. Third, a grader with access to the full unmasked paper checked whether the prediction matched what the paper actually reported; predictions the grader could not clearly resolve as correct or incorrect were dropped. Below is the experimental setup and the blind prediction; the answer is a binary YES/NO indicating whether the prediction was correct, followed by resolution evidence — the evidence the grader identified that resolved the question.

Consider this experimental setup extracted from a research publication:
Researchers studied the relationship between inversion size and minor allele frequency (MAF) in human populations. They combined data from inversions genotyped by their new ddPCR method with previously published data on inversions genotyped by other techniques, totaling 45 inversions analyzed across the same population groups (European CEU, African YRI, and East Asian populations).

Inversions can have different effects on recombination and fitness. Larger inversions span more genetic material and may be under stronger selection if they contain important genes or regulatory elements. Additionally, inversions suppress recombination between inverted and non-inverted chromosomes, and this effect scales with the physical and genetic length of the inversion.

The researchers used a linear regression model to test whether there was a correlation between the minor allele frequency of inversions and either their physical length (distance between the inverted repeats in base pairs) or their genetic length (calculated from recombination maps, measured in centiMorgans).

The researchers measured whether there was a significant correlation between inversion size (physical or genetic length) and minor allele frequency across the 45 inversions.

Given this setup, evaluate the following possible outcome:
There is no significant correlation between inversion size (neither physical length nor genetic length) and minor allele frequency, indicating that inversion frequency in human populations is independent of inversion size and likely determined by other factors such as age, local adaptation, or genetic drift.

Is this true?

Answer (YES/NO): NO